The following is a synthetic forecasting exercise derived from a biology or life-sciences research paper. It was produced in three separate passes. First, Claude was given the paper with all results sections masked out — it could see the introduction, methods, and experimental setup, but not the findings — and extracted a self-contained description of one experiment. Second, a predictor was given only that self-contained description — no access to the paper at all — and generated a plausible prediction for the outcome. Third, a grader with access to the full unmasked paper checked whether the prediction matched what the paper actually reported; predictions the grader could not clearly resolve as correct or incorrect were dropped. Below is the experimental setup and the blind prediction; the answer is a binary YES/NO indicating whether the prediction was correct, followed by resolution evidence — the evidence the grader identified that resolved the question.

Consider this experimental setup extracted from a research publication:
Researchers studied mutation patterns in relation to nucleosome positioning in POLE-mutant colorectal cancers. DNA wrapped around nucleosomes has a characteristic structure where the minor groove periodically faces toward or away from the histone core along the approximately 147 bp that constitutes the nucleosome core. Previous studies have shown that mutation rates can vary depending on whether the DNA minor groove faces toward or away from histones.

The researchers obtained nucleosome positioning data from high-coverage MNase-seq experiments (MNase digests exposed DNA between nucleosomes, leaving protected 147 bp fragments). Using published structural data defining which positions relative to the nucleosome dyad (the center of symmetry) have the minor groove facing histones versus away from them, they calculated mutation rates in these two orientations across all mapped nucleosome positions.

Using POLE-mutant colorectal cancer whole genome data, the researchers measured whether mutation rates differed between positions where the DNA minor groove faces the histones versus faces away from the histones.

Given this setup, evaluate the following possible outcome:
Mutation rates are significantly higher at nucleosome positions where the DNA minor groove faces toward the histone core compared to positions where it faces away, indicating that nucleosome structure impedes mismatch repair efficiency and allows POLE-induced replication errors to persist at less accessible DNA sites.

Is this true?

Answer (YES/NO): YES